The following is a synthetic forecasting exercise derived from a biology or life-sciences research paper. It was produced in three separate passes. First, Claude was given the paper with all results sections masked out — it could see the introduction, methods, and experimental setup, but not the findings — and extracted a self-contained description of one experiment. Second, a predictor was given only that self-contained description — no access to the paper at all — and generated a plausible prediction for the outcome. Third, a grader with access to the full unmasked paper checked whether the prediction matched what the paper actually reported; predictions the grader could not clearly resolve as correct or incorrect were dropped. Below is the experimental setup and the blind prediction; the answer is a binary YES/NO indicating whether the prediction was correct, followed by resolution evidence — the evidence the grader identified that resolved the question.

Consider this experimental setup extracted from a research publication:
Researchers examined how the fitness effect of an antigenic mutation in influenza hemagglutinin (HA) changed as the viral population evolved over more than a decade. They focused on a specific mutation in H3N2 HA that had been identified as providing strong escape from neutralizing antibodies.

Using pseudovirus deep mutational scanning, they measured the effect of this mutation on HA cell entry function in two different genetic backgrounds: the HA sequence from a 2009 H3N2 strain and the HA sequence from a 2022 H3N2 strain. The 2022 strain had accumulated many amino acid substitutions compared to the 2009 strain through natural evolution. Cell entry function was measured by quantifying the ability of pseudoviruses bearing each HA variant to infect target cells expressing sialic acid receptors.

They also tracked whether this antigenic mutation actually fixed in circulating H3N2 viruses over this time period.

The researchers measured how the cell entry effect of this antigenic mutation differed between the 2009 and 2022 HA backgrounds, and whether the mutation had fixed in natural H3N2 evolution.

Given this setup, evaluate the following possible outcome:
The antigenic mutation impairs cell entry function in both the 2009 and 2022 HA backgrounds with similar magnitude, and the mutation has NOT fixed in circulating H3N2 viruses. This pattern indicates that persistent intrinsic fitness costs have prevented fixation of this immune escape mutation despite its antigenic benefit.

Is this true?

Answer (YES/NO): NO